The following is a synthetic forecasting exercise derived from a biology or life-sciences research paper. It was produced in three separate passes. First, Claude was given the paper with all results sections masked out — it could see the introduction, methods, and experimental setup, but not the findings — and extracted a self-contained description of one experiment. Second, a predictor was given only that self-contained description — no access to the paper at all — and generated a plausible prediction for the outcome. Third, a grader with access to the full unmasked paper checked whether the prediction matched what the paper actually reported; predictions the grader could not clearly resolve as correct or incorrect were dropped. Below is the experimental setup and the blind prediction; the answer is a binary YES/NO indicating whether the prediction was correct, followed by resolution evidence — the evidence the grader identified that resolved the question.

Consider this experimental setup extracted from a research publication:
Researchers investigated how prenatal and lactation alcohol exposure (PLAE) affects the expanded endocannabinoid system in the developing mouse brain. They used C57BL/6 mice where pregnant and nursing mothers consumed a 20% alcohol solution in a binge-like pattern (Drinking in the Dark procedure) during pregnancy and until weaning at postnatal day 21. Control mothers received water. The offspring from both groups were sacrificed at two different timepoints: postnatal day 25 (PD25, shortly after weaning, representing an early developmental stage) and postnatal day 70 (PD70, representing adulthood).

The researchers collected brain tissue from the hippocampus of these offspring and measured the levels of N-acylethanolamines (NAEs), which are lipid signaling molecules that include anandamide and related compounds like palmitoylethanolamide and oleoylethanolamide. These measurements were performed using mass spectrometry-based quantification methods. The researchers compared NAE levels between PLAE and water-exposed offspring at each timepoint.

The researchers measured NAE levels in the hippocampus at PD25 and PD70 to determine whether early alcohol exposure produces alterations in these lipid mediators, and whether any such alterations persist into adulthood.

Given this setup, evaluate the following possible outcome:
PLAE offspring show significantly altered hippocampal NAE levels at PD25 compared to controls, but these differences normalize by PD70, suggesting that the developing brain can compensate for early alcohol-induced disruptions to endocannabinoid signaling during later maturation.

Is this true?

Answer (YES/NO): YES